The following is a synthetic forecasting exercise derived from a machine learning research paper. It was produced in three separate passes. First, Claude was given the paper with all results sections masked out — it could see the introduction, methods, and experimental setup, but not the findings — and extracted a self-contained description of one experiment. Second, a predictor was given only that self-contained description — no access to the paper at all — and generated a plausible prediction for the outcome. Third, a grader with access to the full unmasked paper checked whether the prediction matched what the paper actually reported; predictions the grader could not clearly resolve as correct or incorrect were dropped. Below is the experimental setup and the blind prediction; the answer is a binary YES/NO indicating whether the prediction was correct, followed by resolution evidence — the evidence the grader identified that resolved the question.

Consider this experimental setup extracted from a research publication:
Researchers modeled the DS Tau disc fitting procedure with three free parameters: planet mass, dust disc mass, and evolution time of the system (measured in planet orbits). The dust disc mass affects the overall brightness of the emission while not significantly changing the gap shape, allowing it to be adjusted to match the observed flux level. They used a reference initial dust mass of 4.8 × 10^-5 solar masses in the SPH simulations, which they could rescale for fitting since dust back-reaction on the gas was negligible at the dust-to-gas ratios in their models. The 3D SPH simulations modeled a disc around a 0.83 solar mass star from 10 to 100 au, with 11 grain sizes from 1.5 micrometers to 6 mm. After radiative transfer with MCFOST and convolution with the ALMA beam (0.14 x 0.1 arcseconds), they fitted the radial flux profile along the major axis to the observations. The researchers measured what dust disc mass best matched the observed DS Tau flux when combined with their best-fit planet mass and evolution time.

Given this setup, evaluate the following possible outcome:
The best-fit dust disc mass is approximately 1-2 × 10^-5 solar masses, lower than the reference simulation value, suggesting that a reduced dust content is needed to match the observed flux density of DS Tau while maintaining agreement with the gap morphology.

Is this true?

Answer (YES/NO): NO